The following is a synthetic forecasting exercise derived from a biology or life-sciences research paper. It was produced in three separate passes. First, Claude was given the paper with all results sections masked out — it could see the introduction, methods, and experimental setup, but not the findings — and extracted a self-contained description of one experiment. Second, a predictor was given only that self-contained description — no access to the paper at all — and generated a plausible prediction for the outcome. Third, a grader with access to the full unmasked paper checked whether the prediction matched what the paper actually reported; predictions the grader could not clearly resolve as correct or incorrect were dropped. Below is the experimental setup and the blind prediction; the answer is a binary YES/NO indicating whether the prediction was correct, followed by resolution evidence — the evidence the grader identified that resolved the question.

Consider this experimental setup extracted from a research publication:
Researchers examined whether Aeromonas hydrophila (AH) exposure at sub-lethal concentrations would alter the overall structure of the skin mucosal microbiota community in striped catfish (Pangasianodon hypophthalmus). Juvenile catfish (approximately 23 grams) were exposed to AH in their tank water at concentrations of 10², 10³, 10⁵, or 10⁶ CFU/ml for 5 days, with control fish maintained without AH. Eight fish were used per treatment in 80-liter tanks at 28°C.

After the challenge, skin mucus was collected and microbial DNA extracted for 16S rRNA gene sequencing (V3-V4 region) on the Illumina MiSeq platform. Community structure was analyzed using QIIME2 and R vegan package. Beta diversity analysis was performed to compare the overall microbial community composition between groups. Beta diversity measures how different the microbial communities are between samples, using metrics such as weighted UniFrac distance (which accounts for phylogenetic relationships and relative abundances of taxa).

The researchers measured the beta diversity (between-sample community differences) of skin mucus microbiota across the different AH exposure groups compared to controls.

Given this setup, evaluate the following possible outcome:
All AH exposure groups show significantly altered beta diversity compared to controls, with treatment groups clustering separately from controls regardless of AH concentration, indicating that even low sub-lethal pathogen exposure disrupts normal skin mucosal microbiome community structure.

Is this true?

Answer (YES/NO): NO